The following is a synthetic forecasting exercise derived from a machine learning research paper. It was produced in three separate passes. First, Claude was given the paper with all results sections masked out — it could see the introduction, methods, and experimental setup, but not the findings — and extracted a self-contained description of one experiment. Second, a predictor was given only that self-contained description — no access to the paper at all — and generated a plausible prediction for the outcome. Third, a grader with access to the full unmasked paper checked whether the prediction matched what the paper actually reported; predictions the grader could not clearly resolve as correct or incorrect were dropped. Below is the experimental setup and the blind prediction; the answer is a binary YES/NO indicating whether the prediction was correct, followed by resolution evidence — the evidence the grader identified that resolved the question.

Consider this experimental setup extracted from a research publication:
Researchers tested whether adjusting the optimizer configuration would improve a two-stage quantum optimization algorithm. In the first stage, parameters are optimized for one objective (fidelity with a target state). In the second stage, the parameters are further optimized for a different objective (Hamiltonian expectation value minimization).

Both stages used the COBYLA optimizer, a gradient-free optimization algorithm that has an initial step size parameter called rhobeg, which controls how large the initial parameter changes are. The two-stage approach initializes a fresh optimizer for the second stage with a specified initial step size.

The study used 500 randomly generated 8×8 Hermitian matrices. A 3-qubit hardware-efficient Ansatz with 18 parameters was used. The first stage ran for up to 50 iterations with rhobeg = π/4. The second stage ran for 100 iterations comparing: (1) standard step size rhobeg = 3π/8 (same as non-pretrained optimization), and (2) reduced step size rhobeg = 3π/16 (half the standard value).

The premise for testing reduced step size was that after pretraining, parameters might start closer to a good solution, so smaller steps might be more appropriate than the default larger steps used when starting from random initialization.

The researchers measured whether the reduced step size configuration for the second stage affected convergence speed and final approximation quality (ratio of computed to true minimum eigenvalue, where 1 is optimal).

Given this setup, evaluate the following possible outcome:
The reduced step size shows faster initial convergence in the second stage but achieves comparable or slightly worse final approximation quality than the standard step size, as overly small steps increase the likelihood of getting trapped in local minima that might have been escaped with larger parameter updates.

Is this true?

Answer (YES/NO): NO